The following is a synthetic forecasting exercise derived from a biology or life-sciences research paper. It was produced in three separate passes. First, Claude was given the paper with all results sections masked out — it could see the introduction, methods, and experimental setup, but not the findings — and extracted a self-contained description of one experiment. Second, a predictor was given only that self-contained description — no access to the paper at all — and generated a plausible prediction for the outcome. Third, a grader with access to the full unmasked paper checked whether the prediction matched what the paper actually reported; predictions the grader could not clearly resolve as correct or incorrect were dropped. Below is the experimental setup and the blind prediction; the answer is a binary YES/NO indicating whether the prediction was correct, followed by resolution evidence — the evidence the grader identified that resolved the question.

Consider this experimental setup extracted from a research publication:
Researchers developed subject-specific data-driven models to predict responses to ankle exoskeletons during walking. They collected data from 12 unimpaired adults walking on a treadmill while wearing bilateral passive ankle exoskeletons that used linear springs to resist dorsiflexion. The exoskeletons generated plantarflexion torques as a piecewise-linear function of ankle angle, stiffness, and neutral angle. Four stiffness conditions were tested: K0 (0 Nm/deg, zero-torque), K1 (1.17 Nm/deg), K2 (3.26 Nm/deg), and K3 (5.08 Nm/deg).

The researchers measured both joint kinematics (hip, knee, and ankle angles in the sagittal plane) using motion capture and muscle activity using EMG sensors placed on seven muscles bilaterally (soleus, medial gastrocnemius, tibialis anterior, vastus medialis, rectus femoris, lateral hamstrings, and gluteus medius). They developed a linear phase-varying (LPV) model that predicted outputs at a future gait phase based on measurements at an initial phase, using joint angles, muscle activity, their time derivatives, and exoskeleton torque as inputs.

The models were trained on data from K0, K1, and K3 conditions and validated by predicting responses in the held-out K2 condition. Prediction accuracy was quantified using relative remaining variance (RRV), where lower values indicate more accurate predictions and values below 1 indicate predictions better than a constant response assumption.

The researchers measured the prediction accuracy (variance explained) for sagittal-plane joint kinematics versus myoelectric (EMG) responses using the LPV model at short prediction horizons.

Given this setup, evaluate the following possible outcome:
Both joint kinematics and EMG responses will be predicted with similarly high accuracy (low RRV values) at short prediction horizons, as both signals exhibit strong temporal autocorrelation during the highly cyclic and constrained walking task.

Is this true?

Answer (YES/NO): NO